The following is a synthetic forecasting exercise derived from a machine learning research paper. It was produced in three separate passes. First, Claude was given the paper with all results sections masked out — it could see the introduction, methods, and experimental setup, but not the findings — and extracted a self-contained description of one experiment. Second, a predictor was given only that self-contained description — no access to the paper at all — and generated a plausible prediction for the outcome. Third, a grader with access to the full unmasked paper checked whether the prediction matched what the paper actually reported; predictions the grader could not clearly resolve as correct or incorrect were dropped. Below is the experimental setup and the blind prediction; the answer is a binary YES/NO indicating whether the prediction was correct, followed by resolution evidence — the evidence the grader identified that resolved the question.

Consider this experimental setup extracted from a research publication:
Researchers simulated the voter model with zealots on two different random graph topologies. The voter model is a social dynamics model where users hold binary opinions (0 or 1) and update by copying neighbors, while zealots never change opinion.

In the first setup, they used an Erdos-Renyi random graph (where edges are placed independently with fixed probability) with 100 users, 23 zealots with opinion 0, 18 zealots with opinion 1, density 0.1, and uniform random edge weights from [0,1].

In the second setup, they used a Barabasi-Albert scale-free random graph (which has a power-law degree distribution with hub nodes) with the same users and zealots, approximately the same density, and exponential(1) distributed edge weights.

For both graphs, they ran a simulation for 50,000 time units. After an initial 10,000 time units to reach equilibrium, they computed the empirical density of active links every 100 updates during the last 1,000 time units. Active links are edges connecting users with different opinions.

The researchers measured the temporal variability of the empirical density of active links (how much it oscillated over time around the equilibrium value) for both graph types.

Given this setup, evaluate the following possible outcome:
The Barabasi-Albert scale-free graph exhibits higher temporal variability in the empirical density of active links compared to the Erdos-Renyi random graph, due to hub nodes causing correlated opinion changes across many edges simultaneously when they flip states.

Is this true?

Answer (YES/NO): YES